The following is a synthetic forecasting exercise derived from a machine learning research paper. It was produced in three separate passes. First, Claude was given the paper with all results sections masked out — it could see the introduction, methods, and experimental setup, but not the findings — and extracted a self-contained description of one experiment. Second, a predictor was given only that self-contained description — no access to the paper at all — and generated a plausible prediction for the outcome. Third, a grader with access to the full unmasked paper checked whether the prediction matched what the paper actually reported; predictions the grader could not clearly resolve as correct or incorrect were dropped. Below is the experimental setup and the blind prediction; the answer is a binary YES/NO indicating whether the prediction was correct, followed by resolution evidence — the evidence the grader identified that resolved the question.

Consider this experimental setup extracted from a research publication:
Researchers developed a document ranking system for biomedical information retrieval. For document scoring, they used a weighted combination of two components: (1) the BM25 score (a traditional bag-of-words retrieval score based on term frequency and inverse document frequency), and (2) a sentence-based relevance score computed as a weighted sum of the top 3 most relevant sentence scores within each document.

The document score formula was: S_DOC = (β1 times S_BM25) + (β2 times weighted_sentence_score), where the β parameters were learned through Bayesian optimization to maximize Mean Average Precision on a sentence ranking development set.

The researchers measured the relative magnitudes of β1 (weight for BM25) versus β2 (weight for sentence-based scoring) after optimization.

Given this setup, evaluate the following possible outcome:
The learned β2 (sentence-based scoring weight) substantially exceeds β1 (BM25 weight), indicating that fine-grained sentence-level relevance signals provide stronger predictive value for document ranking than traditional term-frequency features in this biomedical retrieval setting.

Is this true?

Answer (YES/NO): YES